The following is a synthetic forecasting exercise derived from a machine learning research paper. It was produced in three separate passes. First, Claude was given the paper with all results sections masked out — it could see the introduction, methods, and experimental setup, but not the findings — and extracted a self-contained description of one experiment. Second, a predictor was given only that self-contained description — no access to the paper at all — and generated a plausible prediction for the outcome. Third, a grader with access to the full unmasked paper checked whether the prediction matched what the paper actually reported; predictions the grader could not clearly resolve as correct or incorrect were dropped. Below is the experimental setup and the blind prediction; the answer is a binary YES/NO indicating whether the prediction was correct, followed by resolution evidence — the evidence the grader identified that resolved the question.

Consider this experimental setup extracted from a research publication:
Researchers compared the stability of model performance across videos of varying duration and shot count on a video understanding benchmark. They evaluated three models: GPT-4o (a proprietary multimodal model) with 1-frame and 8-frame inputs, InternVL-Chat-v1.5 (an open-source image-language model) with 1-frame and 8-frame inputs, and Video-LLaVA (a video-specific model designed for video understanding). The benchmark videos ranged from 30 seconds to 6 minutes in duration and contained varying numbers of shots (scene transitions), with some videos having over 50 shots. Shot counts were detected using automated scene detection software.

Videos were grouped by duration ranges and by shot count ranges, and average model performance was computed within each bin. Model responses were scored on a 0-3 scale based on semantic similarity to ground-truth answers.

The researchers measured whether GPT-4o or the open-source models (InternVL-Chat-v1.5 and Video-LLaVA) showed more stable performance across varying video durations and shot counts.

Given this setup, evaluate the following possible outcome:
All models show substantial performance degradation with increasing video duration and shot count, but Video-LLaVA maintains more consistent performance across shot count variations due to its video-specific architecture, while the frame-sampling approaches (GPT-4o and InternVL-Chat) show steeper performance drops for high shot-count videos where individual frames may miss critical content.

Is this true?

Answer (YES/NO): NO